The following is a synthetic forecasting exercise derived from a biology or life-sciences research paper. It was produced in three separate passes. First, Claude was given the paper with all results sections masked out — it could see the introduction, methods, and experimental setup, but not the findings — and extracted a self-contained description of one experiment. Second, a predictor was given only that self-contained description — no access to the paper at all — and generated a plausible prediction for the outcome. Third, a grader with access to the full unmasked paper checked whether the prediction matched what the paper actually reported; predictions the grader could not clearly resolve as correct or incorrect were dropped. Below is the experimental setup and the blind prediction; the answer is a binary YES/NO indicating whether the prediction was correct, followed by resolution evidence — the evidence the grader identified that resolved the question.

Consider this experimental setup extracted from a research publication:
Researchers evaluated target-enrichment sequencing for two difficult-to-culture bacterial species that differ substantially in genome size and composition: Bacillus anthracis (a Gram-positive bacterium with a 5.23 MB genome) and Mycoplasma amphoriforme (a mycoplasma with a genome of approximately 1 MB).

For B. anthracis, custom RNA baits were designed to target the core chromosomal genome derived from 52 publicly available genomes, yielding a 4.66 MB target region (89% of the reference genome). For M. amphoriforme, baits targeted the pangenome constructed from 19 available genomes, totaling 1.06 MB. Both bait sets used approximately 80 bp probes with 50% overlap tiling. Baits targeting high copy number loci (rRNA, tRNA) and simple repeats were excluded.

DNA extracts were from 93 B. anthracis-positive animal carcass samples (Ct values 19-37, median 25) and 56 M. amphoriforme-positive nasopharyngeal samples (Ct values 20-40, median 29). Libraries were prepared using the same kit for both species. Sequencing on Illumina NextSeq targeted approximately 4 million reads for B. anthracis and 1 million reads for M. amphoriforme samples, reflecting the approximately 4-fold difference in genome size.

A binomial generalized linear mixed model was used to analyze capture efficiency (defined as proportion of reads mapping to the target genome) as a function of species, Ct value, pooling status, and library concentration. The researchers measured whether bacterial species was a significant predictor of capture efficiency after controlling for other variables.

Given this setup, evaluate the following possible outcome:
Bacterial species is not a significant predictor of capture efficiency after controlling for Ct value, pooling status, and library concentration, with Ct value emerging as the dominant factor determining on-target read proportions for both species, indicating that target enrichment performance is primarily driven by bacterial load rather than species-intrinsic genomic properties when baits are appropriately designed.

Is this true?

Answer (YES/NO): YES